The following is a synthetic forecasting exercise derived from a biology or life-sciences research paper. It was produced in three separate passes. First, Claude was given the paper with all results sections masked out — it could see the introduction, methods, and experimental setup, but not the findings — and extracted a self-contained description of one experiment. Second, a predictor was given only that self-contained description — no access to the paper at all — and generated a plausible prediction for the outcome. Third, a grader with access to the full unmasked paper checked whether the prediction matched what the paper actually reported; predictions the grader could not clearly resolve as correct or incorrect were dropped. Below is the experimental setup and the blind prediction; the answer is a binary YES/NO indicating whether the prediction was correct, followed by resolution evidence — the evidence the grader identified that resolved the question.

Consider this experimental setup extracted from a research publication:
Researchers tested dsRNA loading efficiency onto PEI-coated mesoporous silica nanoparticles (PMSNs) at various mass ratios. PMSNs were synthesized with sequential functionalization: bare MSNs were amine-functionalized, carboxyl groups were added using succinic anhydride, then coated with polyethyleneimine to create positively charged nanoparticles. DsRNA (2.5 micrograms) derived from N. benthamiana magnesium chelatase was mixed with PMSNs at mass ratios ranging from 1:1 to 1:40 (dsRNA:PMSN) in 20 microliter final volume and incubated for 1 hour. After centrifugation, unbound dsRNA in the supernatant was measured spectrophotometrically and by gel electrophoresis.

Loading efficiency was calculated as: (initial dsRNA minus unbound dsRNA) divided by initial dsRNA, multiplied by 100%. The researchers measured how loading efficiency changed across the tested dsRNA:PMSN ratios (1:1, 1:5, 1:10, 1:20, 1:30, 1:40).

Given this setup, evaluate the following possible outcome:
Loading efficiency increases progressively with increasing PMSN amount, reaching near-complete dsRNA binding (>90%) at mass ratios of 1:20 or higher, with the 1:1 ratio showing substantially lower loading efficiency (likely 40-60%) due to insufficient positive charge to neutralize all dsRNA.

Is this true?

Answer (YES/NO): NO